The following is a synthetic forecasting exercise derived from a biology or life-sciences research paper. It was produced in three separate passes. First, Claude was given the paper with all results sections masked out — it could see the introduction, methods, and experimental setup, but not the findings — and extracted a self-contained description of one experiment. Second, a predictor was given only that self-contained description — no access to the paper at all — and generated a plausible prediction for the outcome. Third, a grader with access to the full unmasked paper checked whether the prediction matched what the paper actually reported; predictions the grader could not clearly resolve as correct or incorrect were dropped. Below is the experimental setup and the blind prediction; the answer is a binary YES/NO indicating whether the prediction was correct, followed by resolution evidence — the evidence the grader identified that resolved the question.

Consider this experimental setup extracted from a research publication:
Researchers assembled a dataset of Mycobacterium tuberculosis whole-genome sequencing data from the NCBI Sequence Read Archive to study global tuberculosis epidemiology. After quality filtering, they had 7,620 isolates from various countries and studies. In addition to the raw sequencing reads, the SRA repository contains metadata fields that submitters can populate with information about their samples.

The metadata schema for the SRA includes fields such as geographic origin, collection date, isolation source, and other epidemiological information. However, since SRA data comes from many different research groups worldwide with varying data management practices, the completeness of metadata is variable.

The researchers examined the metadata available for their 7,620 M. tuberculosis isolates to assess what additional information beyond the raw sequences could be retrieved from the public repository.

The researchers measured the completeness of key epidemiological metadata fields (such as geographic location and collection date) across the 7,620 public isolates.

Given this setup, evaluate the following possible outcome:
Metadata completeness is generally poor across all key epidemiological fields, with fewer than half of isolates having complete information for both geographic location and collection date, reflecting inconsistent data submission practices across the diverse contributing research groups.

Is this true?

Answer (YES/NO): NO